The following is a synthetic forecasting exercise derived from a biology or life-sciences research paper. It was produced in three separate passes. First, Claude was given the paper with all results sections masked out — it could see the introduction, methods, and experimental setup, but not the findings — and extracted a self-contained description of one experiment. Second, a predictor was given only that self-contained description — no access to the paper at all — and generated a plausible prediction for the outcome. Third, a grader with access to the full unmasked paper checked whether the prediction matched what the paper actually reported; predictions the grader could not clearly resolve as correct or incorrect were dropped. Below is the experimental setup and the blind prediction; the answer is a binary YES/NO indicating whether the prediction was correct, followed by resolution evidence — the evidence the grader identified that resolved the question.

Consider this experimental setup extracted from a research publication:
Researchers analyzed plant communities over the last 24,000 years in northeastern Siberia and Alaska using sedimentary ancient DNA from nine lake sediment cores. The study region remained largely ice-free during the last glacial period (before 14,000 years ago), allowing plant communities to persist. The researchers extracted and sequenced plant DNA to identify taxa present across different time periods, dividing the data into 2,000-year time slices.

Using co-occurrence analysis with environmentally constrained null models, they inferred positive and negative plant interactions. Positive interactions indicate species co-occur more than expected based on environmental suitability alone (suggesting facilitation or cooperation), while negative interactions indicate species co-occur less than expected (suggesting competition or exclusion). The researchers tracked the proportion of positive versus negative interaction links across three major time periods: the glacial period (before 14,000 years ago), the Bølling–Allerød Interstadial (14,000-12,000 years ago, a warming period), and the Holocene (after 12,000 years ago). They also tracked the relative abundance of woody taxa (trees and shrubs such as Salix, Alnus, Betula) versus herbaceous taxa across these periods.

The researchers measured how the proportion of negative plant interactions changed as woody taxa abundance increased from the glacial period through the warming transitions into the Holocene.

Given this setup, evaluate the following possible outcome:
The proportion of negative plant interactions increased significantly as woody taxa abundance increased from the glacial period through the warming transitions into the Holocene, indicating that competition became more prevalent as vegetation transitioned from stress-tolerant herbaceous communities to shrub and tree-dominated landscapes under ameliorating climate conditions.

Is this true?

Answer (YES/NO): YES